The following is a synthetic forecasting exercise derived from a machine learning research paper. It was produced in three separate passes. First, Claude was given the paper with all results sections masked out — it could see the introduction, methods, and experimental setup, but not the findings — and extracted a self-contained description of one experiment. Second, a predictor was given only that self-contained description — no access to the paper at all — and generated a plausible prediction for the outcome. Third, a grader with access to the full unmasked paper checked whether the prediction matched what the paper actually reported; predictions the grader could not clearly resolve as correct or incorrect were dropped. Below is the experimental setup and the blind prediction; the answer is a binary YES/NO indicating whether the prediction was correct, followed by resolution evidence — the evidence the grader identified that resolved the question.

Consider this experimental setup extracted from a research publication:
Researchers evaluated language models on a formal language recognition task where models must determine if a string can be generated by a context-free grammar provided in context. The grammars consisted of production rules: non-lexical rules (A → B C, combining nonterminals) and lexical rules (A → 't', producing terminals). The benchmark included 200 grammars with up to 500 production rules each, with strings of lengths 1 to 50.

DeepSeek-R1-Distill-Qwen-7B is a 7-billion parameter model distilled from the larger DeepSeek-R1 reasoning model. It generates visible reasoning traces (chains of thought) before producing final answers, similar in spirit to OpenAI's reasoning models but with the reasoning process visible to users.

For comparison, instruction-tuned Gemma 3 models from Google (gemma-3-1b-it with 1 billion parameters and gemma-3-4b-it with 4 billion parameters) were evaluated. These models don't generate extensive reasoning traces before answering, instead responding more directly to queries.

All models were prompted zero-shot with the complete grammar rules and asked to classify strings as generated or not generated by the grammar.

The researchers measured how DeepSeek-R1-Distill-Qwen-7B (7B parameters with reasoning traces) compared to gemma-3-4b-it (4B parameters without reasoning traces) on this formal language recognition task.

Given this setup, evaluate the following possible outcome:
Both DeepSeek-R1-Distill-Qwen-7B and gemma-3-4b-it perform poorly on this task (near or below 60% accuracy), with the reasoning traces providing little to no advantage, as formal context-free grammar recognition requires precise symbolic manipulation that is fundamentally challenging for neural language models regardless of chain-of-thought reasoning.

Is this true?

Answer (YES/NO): YES